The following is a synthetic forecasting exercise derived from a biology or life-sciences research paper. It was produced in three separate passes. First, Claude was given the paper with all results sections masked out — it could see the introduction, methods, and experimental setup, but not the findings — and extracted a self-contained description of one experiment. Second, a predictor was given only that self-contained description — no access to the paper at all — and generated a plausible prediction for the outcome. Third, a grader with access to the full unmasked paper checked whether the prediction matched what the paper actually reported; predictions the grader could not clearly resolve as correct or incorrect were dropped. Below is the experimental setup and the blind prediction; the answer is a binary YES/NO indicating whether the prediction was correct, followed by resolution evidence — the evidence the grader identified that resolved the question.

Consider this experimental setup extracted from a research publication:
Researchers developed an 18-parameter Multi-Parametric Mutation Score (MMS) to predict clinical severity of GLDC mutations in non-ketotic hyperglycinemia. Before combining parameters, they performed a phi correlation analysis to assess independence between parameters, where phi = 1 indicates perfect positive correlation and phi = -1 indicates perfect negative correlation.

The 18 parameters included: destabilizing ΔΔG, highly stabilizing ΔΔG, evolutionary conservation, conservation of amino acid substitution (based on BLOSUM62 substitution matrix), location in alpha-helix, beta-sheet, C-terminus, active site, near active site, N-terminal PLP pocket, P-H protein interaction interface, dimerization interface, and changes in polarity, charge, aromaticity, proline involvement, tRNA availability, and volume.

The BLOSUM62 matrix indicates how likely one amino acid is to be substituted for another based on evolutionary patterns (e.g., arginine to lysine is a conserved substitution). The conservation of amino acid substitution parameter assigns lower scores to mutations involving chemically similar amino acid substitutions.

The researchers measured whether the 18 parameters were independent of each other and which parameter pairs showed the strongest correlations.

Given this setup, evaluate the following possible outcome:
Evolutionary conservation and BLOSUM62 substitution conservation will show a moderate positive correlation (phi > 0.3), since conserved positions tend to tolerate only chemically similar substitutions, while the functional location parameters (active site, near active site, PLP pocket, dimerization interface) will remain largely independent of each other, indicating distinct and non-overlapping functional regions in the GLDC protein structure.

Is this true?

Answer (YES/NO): NO